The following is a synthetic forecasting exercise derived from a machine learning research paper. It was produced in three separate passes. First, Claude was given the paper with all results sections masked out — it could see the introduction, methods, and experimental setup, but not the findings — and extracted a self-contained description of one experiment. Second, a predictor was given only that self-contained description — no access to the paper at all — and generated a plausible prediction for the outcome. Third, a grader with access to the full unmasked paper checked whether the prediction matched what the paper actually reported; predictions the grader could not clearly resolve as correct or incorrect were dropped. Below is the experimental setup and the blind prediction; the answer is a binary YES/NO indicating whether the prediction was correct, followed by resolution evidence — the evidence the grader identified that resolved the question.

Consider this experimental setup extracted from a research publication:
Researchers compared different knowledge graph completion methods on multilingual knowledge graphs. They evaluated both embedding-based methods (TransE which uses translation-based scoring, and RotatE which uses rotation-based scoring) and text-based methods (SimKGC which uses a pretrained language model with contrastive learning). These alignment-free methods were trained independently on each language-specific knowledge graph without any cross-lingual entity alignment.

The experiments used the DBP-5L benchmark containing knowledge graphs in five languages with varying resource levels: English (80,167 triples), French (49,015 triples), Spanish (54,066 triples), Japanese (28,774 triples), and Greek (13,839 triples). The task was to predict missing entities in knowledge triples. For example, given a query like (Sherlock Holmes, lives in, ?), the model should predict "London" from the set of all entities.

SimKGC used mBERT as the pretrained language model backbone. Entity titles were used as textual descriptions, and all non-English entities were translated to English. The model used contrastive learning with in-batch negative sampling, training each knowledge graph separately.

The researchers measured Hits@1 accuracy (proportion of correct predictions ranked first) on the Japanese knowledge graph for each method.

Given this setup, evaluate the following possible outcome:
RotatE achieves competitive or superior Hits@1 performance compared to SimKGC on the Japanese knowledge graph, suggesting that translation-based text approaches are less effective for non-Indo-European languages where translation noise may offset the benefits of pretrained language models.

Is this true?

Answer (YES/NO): YES